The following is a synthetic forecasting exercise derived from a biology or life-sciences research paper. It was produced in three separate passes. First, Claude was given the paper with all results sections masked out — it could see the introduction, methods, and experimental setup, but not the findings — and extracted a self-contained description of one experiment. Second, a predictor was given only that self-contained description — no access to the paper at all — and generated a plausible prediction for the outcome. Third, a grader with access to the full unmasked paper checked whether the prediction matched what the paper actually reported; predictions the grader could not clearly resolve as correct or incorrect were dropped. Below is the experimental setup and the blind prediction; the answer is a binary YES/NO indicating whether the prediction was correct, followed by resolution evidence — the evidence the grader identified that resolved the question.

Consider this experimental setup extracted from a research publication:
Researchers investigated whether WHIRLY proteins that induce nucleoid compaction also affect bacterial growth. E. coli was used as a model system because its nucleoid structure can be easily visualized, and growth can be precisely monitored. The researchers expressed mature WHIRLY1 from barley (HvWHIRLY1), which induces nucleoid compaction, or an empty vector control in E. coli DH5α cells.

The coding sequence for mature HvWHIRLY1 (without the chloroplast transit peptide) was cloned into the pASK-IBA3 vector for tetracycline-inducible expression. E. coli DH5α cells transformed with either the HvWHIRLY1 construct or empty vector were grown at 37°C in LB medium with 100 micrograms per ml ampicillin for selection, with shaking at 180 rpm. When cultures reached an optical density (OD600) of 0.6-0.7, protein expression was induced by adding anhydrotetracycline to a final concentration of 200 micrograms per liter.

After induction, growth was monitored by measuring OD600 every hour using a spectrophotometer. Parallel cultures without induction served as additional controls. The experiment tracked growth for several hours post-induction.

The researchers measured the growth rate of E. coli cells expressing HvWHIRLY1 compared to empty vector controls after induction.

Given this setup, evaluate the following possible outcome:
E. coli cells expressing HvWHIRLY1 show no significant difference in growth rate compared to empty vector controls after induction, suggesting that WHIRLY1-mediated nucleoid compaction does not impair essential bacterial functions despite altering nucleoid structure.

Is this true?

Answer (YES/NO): NO